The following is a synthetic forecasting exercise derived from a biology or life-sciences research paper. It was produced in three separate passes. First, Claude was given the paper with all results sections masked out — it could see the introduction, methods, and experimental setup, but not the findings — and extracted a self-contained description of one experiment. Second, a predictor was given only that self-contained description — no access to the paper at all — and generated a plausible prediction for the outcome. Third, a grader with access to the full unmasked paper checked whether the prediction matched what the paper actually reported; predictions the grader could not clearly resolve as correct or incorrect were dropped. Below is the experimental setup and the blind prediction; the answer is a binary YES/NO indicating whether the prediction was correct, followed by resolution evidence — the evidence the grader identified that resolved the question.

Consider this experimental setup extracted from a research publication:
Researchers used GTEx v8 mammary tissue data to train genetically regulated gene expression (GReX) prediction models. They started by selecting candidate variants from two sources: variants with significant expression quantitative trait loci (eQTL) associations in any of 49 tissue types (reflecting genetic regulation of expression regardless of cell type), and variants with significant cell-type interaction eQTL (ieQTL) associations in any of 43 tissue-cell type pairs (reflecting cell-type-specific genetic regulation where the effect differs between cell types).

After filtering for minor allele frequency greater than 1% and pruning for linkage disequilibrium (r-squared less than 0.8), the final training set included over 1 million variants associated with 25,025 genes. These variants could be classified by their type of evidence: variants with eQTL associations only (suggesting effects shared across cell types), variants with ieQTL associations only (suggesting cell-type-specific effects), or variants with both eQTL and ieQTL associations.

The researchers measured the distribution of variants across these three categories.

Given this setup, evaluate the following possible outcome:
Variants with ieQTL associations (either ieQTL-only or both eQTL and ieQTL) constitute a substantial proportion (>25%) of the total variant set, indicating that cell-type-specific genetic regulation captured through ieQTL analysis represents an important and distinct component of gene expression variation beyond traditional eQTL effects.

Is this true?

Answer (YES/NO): YES